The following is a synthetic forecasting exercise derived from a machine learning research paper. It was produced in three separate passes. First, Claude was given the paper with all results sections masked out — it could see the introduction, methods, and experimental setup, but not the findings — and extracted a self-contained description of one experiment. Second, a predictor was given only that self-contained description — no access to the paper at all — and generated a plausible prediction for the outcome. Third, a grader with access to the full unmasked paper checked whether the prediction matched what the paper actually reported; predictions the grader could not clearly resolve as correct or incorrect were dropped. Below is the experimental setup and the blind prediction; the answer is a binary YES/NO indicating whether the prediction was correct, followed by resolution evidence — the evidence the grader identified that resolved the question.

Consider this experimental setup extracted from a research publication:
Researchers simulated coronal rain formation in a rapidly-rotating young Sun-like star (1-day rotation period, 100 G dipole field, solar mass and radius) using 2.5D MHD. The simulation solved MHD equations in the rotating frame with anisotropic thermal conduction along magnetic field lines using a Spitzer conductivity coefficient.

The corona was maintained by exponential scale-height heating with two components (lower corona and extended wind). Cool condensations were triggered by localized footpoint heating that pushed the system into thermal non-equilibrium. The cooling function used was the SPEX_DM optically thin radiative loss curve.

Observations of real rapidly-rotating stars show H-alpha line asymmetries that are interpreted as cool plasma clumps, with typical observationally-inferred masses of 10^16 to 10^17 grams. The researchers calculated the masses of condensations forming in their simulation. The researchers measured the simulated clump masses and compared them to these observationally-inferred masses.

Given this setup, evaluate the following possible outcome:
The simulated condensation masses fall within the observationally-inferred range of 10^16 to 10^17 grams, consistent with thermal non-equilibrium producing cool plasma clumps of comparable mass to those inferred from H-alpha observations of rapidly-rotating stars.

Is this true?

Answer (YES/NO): NO